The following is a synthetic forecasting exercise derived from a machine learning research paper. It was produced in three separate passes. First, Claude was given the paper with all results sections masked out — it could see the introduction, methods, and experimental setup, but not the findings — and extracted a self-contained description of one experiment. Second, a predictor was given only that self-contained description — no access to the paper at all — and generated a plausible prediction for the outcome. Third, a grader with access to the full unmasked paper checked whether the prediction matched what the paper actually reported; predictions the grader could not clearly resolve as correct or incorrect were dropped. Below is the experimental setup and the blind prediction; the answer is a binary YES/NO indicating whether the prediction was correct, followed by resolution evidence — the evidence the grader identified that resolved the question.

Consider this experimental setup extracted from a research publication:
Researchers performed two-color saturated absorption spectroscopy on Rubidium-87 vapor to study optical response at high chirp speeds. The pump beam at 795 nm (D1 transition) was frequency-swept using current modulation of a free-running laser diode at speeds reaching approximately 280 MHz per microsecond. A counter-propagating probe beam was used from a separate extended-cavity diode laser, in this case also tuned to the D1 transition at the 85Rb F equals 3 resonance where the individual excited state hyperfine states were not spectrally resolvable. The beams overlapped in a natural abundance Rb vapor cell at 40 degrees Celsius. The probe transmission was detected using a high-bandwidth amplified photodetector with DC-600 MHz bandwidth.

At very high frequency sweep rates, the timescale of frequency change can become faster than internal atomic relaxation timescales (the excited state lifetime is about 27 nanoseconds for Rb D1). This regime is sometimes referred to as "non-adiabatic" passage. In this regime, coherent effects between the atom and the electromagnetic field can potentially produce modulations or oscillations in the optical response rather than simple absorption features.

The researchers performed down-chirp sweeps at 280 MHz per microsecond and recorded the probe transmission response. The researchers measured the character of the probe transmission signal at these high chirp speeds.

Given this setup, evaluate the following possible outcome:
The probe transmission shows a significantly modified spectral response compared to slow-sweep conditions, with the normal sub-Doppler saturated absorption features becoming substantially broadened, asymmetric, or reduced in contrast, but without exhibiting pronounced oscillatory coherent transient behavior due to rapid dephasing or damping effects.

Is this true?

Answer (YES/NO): NO